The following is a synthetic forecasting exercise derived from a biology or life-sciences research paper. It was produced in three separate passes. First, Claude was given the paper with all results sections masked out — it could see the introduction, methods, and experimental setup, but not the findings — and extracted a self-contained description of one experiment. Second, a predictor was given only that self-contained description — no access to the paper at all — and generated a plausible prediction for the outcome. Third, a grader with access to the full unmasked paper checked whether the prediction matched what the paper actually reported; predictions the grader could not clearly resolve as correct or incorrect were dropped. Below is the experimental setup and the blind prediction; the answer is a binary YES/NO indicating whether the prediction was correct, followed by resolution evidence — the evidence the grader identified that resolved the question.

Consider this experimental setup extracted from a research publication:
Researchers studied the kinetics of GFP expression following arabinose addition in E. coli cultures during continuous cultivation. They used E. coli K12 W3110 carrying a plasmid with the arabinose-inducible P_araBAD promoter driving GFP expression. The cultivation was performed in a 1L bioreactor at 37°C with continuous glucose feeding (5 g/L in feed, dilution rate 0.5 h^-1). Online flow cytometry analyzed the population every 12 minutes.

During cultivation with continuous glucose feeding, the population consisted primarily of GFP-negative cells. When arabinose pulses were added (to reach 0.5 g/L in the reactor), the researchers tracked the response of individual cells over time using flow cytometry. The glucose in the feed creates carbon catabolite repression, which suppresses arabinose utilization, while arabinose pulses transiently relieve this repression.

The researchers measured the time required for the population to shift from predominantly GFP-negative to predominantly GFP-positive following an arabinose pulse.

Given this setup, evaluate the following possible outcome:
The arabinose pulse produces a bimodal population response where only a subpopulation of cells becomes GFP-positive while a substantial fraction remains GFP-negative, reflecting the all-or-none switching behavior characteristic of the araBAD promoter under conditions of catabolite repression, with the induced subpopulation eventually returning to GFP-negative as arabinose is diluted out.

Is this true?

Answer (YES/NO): NO